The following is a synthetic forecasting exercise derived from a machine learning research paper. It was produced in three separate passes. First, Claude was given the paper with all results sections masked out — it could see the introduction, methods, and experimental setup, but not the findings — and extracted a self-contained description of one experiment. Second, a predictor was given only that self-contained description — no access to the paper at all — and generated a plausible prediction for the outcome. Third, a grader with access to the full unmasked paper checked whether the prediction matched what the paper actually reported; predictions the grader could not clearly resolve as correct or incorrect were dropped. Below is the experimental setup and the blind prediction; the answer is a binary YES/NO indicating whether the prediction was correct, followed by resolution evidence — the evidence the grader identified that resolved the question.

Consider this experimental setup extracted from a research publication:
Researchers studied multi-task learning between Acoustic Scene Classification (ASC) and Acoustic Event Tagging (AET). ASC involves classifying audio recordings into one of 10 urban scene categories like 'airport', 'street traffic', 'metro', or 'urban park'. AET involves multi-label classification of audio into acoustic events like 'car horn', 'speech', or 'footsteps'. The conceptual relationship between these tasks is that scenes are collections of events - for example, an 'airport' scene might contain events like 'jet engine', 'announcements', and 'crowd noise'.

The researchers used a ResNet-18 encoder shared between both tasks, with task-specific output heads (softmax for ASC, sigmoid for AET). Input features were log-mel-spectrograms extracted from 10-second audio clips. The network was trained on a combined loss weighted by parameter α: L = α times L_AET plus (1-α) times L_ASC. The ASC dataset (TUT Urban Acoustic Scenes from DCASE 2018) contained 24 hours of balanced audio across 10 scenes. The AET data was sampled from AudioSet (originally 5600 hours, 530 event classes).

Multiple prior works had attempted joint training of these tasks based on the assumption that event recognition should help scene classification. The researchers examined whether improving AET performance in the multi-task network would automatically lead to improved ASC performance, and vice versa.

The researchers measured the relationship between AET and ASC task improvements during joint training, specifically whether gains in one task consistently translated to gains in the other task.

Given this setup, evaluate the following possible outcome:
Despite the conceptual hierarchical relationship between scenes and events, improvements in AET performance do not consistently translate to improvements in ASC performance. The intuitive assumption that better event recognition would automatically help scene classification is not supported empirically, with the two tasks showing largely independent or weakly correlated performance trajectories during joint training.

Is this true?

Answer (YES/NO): YES